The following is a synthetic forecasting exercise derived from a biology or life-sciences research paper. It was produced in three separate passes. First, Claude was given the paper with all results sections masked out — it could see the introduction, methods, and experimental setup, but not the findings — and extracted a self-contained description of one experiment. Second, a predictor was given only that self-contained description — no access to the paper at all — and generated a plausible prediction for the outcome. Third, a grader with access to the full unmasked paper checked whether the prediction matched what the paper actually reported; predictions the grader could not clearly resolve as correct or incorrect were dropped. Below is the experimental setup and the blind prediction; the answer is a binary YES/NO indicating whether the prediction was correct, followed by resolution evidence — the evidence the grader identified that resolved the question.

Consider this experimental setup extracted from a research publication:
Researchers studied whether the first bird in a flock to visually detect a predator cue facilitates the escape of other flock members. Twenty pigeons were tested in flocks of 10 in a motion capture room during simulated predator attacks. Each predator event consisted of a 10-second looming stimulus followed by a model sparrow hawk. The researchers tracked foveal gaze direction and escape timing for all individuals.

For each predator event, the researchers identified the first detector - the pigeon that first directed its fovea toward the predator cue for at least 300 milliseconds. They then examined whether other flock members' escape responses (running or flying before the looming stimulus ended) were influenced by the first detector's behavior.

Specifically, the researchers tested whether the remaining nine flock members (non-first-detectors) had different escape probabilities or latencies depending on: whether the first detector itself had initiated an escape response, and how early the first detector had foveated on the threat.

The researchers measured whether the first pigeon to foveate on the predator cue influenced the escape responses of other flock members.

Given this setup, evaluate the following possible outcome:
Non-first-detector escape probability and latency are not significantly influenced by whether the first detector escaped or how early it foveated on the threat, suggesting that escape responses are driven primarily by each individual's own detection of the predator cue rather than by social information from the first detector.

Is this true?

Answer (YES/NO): NO